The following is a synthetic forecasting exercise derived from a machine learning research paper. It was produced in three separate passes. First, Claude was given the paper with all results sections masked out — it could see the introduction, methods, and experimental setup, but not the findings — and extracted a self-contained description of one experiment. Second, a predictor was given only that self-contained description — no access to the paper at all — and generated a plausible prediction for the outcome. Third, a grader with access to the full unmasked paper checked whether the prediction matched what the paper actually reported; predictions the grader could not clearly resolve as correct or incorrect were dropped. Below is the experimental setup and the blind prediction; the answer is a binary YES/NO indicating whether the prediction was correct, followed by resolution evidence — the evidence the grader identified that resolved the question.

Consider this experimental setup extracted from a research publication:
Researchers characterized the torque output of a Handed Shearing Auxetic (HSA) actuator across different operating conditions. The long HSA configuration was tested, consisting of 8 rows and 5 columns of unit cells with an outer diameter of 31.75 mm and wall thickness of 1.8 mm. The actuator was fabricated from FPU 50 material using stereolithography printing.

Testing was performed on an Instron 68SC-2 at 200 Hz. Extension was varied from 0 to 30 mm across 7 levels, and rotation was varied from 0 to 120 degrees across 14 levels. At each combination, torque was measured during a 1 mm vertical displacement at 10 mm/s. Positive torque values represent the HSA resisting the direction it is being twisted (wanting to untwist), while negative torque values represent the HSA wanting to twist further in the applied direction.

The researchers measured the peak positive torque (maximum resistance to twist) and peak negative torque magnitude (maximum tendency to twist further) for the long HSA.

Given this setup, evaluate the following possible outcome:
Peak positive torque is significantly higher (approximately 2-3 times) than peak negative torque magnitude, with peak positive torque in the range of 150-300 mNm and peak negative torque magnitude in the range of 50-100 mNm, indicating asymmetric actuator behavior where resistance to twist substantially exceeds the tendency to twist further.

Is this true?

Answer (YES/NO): NO